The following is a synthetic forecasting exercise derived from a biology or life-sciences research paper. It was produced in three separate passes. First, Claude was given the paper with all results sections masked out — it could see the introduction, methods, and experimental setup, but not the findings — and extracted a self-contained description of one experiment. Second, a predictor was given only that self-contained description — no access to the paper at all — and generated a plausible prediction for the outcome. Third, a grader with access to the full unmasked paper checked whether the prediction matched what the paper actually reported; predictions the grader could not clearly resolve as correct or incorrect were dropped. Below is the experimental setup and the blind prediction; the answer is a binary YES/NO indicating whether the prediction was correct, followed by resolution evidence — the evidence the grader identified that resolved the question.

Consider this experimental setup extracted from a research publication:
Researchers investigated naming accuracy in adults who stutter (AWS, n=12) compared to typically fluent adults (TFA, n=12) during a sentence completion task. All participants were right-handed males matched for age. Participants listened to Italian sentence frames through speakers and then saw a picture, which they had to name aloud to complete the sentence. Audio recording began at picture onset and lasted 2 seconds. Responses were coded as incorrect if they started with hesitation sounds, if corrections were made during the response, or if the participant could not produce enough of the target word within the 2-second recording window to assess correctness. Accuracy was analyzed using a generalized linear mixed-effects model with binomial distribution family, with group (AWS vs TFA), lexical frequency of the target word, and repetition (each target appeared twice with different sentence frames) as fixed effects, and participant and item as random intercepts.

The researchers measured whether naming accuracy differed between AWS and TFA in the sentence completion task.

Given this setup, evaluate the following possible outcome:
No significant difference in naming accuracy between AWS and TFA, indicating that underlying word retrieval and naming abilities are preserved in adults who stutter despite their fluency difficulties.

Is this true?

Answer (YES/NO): NO